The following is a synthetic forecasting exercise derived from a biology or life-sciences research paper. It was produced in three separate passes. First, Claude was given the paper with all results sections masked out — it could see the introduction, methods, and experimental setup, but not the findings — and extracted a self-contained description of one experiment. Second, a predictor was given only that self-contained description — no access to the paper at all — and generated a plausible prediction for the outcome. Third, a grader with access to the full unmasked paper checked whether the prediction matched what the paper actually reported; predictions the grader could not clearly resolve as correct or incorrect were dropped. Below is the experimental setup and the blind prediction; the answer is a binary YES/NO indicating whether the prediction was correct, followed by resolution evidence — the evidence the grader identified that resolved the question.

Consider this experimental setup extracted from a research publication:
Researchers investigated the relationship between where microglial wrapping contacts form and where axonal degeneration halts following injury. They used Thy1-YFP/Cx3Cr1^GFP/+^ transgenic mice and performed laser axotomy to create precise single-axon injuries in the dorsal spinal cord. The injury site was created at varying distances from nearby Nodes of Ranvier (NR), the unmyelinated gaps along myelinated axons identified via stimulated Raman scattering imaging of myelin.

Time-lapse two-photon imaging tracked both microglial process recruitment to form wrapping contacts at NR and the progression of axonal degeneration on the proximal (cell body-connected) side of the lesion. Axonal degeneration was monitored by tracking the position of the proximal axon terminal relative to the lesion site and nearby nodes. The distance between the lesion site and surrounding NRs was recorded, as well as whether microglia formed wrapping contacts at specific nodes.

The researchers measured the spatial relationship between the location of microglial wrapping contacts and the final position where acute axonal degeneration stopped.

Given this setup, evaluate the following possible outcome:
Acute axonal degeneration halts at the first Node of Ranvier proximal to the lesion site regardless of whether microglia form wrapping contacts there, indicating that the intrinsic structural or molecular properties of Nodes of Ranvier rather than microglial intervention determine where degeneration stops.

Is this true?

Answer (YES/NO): NO